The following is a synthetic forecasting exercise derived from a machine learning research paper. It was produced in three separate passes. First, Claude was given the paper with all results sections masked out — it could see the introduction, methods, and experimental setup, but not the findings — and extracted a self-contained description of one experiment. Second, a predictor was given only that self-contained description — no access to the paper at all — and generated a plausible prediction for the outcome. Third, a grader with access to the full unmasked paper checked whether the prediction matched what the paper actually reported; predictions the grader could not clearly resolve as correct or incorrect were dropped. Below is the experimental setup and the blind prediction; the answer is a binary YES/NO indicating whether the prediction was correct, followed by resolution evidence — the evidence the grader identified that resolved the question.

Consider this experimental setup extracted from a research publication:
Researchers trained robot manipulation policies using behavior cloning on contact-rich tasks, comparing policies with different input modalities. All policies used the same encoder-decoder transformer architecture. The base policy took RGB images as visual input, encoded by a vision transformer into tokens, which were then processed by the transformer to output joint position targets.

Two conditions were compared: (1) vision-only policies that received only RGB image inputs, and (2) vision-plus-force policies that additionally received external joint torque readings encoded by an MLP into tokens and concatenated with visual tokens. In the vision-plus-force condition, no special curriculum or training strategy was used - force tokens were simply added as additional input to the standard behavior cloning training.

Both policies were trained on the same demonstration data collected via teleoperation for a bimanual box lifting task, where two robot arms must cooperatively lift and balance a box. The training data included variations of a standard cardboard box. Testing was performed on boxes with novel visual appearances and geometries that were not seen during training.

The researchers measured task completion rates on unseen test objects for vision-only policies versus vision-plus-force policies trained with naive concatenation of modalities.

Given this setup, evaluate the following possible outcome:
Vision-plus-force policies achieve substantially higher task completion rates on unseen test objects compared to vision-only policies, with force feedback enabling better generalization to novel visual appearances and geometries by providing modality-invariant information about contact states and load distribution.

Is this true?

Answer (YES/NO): YES